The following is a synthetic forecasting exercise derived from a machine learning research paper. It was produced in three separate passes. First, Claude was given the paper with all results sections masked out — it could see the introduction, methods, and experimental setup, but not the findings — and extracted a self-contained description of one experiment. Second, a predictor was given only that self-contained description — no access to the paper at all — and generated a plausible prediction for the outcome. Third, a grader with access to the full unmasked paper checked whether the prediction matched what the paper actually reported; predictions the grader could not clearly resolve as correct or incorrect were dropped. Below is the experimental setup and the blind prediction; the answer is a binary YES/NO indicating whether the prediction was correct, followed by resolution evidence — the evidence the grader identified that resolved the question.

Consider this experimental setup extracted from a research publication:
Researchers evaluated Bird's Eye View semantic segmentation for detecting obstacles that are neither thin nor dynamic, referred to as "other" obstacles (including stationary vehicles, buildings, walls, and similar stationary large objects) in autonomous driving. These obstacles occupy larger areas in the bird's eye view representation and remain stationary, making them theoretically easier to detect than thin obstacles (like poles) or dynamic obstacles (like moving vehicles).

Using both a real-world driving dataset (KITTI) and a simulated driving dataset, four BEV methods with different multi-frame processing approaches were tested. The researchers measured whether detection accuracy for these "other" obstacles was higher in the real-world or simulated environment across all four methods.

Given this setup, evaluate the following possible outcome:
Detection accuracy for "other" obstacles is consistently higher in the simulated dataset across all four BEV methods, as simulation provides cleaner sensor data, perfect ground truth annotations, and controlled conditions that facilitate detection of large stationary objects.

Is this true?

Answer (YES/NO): YES